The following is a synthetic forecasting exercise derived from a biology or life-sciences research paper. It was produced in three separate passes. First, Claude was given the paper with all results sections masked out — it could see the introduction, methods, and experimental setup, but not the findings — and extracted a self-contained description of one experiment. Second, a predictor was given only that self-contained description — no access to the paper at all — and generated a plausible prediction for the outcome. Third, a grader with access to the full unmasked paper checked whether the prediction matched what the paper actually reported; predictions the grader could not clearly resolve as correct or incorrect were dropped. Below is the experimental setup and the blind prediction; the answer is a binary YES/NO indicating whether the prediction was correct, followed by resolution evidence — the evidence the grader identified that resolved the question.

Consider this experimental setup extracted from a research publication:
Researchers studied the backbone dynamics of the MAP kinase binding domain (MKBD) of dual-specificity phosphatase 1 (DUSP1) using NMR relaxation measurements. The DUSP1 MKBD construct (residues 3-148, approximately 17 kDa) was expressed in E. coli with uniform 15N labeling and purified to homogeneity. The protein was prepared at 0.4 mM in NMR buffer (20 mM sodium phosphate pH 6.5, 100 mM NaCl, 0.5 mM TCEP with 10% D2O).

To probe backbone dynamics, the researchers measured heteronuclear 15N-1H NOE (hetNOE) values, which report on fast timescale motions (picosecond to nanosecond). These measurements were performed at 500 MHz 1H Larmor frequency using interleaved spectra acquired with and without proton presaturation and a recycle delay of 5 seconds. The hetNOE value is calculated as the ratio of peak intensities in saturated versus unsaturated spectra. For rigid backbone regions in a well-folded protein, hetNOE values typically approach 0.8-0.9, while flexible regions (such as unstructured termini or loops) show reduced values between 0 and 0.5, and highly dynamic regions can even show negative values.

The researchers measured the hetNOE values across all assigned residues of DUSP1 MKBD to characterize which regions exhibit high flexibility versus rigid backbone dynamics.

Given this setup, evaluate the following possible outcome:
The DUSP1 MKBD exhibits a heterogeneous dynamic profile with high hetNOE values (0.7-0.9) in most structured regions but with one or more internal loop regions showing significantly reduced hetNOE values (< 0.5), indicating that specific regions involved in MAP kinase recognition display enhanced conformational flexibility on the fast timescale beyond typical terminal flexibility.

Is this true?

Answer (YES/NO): NO